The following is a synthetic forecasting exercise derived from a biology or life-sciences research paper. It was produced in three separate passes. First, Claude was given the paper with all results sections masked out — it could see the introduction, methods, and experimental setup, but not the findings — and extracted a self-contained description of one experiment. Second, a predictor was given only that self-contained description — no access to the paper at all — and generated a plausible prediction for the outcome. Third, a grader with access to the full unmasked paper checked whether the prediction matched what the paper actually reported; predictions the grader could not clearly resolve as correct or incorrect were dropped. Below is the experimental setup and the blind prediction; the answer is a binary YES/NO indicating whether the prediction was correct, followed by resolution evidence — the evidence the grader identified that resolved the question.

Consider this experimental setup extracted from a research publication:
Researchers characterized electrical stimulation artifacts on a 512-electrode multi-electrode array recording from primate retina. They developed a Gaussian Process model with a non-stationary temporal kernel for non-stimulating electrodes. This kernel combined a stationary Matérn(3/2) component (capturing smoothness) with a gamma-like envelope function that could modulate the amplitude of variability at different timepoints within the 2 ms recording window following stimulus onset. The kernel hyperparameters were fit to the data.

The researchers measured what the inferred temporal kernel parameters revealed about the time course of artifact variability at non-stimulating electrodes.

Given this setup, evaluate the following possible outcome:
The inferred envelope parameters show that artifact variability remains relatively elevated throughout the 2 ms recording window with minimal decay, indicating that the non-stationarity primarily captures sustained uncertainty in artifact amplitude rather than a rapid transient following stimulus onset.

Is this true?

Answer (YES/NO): NO